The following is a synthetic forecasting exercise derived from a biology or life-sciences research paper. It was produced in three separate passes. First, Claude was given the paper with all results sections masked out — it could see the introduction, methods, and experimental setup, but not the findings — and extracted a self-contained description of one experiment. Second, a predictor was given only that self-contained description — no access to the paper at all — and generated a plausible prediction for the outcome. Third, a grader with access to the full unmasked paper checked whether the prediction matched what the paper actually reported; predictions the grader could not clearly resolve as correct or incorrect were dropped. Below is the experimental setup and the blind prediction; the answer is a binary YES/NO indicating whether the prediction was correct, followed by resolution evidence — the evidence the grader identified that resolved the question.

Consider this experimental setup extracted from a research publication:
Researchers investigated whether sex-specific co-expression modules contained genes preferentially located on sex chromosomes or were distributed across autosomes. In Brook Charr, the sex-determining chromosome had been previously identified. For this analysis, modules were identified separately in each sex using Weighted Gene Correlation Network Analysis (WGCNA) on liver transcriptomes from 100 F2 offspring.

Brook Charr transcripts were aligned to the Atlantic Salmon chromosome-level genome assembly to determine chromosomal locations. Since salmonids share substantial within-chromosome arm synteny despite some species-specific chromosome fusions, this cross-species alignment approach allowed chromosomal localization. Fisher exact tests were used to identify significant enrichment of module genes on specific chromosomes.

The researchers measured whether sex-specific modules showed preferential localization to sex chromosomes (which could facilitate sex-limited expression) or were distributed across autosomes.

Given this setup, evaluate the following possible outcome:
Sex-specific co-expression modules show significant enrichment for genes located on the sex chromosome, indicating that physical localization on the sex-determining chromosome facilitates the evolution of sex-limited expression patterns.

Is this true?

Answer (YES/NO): NO